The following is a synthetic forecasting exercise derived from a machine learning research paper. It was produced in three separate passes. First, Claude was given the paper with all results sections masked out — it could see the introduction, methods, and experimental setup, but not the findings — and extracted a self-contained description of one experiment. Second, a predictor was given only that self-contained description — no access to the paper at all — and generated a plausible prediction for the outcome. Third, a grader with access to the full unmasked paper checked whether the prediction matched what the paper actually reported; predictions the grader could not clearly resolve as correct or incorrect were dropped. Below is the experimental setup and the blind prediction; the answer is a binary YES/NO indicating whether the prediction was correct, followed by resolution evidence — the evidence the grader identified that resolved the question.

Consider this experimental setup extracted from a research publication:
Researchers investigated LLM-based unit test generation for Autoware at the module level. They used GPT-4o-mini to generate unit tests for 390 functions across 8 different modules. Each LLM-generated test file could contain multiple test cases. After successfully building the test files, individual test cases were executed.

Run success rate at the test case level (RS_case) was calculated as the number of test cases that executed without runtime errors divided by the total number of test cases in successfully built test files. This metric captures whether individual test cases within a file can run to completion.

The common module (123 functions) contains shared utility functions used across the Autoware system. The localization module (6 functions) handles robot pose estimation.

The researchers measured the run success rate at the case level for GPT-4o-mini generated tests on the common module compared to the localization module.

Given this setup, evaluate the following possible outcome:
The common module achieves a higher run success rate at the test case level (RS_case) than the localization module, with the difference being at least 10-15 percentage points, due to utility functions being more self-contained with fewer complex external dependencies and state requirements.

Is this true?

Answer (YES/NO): NO